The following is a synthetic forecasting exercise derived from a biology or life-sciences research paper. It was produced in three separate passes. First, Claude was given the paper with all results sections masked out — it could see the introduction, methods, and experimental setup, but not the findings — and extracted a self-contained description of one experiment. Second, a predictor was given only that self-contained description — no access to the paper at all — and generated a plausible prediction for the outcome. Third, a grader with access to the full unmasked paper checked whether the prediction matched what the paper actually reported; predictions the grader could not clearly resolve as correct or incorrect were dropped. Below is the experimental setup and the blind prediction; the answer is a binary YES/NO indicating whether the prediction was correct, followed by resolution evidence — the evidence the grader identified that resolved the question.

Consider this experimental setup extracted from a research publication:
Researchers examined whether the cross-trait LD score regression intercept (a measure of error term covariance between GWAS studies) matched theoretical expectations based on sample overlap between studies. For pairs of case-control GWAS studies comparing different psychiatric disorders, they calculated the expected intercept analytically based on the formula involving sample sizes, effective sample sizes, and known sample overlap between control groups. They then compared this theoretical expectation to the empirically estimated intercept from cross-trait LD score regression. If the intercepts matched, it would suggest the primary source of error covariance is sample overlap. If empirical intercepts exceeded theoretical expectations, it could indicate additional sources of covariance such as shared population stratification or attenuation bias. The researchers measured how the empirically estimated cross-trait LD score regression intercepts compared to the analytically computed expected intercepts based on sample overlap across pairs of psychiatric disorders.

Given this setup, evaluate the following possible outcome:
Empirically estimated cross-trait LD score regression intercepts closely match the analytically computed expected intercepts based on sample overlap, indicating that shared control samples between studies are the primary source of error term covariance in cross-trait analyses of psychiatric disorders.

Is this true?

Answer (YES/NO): NO